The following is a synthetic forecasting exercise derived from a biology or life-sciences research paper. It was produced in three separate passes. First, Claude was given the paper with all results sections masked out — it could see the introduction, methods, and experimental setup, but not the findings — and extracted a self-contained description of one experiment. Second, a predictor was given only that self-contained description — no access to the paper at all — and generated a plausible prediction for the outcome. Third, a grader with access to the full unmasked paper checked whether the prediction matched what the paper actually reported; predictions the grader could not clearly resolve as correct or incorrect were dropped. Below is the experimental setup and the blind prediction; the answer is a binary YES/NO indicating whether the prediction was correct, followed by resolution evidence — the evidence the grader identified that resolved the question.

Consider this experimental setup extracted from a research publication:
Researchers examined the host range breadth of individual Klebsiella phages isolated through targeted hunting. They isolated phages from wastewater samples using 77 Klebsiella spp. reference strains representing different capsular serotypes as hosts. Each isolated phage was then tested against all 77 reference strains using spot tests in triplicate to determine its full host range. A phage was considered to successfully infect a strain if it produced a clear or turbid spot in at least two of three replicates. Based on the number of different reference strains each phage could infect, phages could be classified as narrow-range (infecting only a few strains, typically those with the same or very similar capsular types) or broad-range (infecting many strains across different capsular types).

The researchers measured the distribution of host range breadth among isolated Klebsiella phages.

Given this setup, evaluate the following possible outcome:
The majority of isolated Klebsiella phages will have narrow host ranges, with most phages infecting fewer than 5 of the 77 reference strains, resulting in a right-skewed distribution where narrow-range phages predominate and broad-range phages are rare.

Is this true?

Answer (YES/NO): YES